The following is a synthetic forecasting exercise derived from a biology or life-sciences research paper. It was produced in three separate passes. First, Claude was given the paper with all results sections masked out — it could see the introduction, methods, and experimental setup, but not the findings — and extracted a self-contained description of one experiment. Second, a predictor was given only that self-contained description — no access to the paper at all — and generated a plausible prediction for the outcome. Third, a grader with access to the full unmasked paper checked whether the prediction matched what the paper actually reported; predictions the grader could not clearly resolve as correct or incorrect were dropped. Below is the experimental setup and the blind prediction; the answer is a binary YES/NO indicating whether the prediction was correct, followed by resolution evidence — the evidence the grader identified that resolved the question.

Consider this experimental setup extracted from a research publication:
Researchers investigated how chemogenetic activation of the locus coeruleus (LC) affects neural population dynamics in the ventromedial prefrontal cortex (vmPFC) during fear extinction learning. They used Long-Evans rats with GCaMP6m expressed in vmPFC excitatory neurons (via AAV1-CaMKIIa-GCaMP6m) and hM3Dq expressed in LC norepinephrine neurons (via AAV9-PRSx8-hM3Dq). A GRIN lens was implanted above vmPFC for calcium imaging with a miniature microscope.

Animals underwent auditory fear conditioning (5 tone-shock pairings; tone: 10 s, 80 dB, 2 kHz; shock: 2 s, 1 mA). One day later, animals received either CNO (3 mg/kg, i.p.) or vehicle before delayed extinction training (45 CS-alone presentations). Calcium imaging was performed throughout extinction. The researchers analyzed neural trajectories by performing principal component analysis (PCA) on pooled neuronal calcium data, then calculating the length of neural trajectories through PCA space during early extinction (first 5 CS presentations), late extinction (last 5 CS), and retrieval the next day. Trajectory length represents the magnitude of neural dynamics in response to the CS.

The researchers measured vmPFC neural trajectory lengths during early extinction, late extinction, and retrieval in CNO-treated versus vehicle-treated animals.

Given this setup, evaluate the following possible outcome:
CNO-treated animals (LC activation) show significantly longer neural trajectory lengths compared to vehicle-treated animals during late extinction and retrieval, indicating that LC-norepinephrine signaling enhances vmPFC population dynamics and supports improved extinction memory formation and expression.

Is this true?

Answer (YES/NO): NO